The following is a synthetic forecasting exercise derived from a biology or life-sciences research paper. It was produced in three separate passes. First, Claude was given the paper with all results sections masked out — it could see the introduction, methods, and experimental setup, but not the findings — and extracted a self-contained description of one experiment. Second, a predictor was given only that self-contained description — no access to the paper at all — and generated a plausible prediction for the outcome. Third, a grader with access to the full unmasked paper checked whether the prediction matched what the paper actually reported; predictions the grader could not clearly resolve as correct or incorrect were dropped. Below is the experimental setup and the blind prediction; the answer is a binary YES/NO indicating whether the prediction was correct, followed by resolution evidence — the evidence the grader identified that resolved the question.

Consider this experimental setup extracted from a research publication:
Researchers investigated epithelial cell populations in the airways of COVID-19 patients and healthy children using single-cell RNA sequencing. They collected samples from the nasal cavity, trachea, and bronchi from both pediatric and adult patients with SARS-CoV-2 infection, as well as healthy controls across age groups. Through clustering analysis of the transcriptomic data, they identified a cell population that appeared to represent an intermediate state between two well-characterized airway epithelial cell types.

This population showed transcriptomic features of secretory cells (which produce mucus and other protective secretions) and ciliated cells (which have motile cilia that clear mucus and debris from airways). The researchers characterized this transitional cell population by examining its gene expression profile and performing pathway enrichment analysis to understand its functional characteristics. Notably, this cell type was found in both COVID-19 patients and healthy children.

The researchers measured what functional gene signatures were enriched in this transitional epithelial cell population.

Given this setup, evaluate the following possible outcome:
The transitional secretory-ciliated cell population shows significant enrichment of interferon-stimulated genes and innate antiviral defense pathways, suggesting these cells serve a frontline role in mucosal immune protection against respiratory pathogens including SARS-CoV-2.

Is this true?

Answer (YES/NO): YES